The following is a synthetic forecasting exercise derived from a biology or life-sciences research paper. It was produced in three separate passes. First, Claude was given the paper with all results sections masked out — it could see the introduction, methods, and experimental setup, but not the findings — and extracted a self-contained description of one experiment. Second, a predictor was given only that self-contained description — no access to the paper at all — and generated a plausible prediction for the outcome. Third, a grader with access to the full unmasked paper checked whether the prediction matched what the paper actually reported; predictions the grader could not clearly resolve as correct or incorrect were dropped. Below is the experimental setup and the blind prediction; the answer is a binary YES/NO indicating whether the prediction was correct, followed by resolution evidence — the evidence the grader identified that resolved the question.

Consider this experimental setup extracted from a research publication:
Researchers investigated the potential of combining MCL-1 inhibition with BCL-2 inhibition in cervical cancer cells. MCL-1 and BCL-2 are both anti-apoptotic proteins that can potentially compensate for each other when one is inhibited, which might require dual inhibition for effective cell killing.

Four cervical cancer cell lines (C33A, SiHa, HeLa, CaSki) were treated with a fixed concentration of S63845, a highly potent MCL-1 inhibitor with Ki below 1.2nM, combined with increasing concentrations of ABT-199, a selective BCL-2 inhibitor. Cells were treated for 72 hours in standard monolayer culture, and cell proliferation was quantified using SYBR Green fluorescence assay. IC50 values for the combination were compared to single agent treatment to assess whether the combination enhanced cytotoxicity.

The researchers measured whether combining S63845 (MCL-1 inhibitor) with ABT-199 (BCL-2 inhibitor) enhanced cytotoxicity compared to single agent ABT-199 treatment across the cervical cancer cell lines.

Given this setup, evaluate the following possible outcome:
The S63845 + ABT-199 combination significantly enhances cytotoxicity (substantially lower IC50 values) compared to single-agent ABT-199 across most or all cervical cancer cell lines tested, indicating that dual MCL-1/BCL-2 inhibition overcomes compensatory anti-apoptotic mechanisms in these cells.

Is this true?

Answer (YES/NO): YES